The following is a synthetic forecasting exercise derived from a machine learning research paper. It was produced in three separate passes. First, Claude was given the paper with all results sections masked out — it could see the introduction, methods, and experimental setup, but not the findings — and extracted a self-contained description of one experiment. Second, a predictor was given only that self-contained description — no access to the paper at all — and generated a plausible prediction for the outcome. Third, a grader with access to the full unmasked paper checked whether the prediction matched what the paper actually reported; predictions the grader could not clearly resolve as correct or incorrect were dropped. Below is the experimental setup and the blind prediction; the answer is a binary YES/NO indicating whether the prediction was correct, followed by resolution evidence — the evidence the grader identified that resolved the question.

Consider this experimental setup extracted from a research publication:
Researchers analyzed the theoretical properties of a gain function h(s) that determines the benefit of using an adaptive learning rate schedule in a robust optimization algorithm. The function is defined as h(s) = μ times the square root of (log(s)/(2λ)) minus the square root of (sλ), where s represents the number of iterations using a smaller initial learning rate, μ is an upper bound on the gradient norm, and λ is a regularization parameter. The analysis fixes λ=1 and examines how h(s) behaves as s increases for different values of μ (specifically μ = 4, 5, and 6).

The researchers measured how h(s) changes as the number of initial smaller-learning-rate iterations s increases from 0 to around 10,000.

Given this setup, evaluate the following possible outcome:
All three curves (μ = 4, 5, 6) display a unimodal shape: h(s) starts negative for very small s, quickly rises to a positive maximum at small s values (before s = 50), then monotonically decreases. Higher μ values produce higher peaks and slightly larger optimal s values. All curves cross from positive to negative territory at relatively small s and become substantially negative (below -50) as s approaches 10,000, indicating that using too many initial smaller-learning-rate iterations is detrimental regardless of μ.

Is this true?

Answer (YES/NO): NO